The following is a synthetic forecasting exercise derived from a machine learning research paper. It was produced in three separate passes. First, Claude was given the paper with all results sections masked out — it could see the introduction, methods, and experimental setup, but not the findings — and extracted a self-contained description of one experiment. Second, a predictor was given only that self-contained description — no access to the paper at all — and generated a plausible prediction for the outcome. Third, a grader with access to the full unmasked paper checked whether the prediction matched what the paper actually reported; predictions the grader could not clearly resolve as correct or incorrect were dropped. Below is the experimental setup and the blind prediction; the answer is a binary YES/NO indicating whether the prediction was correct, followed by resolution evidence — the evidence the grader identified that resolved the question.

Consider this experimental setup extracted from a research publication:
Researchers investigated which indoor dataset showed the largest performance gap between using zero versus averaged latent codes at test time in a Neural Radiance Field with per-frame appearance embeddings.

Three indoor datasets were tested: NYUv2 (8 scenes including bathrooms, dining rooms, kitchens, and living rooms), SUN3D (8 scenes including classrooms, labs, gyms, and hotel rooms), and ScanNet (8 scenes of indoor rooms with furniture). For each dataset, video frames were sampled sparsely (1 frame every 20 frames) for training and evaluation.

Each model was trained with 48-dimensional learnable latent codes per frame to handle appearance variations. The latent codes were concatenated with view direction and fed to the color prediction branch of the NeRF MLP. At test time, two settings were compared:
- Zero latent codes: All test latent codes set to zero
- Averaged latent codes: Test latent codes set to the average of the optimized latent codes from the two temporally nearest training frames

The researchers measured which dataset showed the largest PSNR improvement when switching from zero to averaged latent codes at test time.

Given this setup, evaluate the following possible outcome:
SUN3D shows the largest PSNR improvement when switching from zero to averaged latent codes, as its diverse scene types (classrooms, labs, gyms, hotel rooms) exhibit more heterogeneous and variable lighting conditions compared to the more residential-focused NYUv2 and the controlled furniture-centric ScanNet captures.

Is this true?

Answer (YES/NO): YES